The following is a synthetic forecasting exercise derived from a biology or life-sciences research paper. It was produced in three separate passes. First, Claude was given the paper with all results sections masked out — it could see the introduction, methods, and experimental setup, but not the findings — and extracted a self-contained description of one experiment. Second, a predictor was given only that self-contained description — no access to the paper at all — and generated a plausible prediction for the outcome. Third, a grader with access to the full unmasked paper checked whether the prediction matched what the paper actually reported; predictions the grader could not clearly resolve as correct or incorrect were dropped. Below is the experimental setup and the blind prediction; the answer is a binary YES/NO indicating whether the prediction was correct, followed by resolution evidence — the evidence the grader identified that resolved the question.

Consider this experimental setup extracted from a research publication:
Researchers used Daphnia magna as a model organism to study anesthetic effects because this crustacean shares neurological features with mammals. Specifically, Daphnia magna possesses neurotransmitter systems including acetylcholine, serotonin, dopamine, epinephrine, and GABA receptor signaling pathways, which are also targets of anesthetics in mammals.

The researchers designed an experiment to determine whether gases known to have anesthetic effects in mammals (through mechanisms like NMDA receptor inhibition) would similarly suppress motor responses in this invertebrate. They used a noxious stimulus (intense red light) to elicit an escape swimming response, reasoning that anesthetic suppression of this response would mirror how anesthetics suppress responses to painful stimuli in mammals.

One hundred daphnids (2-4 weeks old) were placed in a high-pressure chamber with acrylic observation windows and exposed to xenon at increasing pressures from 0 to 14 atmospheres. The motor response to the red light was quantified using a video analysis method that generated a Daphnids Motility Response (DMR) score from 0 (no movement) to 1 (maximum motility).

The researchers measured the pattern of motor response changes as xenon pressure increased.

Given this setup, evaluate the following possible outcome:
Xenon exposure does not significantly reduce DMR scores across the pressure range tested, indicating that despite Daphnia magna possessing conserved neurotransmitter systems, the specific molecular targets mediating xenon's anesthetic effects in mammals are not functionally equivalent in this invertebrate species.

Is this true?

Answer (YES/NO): NO